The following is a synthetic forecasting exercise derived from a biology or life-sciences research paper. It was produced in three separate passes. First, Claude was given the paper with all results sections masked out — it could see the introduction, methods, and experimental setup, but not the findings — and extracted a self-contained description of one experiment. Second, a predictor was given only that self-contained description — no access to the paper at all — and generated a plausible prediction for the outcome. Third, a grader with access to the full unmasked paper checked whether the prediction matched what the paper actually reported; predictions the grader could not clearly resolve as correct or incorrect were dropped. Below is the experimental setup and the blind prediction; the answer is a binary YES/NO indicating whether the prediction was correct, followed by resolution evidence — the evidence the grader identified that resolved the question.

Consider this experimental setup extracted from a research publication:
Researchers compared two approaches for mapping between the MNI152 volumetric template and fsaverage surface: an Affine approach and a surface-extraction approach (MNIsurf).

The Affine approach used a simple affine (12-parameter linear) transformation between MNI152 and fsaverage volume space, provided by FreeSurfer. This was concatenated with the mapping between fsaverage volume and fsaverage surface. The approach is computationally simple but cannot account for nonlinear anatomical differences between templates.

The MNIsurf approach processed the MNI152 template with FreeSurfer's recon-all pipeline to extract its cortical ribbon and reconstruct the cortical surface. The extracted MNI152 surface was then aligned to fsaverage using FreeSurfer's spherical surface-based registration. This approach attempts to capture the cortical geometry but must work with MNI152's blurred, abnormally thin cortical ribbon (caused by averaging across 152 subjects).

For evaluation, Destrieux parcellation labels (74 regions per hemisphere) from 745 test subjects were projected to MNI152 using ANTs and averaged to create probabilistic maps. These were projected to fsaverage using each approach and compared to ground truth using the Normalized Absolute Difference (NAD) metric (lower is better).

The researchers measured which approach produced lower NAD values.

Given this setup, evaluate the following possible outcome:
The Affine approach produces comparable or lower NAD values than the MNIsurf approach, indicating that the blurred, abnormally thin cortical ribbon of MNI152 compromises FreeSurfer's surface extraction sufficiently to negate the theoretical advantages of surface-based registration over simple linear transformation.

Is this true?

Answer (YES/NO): NO